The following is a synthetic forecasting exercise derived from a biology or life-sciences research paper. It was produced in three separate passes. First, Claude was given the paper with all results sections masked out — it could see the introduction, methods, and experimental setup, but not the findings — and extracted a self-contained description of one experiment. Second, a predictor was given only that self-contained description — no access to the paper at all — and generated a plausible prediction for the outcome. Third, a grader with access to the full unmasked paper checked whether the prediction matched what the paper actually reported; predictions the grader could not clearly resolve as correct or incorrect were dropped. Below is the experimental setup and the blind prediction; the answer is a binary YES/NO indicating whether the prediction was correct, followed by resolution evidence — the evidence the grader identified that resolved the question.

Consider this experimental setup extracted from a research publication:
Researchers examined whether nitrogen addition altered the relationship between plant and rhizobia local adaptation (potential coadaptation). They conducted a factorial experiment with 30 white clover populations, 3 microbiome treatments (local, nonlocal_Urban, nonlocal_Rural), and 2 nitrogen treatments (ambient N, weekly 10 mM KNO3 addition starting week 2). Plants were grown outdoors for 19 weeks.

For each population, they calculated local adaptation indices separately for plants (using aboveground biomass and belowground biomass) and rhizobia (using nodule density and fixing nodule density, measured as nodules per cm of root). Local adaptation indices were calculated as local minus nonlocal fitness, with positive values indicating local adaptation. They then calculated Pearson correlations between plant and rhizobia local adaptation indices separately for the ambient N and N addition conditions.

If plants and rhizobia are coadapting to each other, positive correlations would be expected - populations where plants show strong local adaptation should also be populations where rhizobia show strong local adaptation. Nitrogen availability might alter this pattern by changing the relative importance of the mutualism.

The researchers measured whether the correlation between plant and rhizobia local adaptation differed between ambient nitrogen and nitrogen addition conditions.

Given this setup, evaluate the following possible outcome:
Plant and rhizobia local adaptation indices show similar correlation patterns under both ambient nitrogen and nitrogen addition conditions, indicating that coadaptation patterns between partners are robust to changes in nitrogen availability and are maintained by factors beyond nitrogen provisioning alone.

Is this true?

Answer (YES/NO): NO